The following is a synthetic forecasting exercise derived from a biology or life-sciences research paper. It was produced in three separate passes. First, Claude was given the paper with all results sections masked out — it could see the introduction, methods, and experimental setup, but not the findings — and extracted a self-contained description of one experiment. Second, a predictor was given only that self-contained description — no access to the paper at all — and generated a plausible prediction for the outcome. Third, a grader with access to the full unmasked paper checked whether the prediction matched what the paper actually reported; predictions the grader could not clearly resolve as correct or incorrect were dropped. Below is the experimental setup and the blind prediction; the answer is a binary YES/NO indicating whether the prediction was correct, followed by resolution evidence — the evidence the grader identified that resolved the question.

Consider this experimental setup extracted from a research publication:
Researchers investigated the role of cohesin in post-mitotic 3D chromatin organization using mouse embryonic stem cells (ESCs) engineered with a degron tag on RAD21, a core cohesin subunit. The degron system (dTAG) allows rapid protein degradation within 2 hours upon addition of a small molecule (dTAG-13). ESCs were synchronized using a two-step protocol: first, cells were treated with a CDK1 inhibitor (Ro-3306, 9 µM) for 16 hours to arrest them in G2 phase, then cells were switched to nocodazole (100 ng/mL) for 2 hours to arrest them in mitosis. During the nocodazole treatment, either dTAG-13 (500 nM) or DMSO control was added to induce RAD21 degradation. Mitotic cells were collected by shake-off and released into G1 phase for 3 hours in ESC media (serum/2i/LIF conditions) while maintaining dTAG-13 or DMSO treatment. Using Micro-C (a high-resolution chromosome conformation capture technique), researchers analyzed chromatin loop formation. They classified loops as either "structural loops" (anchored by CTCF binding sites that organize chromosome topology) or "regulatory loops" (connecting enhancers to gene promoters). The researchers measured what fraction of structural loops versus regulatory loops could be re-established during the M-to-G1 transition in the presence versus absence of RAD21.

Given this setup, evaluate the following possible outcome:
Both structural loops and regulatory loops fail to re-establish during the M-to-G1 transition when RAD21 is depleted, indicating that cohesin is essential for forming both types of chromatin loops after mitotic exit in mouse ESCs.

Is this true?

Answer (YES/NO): NO